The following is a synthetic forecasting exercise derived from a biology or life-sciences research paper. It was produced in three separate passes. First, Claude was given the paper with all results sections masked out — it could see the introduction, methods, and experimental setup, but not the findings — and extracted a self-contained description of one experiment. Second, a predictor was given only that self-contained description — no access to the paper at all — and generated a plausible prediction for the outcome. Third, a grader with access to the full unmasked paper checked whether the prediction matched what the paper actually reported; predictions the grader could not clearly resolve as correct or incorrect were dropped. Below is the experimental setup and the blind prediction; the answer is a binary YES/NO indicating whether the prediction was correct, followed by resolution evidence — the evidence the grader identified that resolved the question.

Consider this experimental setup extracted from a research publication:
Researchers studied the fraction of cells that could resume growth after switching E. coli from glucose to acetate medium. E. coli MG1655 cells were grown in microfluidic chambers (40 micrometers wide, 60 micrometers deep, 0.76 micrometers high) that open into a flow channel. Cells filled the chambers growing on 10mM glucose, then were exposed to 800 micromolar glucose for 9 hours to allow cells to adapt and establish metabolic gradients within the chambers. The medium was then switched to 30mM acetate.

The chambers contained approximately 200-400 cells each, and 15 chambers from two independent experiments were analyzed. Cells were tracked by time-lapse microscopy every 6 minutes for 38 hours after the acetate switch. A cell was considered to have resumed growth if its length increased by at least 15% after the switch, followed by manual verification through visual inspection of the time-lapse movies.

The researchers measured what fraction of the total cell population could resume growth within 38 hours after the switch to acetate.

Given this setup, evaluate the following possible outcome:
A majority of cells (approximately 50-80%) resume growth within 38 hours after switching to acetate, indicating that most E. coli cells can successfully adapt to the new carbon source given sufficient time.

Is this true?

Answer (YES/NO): NO